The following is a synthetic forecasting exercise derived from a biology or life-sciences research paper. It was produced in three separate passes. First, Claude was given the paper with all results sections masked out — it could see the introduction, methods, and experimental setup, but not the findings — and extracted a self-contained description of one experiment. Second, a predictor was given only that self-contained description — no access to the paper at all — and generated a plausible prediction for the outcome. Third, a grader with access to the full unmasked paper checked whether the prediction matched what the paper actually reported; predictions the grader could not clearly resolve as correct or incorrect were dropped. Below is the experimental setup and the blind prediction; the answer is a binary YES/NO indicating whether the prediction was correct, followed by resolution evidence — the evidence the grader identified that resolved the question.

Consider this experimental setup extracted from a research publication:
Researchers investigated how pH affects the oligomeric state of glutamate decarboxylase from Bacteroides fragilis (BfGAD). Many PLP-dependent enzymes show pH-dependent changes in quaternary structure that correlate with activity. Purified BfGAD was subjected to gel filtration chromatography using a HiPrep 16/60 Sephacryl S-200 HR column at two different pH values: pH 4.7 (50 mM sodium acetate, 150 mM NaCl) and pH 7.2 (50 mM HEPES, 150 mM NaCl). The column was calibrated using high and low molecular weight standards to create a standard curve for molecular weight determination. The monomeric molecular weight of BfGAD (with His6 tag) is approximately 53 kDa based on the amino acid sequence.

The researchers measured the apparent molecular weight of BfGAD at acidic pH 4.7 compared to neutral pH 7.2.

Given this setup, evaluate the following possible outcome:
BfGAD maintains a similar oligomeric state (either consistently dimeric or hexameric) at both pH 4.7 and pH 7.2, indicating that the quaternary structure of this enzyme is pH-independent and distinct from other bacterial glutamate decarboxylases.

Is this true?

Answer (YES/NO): NO